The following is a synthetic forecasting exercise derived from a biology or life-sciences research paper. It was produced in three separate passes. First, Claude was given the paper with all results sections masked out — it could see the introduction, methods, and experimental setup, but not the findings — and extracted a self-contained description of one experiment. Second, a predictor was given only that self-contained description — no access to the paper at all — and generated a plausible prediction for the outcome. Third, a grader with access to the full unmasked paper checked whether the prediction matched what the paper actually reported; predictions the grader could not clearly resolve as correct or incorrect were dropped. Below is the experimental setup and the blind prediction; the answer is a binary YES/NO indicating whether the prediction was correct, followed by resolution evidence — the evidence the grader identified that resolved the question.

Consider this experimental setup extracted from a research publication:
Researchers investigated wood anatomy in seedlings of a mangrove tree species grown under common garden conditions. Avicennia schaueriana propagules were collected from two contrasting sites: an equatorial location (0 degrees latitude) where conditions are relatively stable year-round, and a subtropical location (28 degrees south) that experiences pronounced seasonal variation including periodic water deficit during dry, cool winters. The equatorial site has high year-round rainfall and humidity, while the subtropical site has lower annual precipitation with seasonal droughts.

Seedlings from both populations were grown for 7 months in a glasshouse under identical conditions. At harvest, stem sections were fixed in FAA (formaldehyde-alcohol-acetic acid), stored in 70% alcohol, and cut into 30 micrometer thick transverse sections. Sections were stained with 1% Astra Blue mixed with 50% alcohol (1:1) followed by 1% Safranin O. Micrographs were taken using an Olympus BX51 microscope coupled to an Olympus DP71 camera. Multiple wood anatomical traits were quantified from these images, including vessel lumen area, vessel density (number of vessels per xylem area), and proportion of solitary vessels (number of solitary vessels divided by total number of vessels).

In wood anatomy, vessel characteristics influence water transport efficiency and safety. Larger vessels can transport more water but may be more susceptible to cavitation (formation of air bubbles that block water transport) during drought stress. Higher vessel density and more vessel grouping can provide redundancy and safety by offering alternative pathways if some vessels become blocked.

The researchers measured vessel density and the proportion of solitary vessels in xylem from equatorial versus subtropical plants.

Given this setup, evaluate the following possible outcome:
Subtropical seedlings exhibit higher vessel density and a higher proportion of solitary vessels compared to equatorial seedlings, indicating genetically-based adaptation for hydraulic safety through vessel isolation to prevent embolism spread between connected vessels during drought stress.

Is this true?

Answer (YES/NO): NO